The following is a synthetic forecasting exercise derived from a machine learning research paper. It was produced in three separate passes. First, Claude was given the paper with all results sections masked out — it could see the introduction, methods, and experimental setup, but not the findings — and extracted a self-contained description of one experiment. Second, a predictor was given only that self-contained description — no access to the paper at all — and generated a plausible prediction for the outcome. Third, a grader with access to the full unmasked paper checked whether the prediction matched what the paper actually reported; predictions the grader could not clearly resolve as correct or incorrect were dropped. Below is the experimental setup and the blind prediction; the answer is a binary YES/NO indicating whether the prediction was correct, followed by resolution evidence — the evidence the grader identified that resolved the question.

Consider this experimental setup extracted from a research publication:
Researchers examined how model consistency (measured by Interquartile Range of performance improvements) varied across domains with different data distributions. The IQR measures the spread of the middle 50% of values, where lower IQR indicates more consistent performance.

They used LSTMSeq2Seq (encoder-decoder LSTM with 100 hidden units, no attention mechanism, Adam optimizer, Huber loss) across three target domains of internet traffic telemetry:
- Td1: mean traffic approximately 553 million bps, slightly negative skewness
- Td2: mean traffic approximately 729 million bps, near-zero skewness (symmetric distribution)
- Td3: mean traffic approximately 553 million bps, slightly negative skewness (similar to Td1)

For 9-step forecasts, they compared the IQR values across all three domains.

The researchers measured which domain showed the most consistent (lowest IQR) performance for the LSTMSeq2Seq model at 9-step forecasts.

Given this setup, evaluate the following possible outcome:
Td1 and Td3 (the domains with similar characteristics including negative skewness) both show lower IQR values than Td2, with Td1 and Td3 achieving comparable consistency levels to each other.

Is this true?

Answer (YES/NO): NO